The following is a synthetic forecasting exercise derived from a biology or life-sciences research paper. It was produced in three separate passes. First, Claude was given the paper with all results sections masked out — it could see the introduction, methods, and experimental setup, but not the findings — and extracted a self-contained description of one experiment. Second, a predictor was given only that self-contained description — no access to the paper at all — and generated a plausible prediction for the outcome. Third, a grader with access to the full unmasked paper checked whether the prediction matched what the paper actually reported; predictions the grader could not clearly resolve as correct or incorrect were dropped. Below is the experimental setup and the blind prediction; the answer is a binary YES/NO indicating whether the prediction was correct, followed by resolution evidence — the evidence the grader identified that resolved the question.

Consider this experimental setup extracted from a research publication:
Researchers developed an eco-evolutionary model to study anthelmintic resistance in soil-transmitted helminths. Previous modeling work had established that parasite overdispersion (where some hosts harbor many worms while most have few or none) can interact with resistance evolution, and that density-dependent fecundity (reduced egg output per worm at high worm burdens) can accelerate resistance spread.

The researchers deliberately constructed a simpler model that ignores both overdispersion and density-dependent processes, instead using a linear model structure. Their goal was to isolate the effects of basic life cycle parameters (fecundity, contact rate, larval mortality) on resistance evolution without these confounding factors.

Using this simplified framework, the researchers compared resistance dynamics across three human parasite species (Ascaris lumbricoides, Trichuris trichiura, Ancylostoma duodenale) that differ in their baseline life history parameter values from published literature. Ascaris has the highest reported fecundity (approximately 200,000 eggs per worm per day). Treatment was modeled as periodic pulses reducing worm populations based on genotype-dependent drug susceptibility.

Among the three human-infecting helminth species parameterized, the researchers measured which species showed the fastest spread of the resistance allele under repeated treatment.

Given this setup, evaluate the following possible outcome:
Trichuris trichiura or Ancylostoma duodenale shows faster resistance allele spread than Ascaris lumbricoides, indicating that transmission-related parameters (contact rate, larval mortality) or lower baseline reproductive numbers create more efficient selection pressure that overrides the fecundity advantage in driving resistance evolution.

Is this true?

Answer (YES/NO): YES